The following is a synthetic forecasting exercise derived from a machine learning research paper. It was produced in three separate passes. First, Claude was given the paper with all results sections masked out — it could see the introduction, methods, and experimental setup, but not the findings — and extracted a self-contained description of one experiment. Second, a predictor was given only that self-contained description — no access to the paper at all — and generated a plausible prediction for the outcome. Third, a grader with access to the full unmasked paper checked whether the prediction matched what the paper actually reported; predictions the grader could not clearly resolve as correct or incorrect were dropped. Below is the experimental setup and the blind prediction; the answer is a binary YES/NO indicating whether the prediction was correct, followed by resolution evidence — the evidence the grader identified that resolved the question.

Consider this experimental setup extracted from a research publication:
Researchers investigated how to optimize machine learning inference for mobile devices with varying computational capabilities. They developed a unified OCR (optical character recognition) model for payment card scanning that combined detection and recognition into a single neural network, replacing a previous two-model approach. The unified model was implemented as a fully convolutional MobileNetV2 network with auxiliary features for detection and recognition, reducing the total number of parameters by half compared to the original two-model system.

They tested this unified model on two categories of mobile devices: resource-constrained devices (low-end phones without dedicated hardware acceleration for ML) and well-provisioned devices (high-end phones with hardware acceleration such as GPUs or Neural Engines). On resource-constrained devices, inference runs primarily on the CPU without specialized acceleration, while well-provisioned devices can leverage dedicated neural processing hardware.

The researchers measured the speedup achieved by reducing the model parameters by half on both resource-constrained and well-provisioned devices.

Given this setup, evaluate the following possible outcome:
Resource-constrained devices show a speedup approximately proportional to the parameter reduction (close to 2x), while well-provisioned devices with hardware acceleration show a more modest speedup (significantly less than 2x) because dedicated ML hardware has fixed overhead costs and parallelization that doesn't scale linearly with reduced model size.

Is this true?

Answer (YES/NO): NO